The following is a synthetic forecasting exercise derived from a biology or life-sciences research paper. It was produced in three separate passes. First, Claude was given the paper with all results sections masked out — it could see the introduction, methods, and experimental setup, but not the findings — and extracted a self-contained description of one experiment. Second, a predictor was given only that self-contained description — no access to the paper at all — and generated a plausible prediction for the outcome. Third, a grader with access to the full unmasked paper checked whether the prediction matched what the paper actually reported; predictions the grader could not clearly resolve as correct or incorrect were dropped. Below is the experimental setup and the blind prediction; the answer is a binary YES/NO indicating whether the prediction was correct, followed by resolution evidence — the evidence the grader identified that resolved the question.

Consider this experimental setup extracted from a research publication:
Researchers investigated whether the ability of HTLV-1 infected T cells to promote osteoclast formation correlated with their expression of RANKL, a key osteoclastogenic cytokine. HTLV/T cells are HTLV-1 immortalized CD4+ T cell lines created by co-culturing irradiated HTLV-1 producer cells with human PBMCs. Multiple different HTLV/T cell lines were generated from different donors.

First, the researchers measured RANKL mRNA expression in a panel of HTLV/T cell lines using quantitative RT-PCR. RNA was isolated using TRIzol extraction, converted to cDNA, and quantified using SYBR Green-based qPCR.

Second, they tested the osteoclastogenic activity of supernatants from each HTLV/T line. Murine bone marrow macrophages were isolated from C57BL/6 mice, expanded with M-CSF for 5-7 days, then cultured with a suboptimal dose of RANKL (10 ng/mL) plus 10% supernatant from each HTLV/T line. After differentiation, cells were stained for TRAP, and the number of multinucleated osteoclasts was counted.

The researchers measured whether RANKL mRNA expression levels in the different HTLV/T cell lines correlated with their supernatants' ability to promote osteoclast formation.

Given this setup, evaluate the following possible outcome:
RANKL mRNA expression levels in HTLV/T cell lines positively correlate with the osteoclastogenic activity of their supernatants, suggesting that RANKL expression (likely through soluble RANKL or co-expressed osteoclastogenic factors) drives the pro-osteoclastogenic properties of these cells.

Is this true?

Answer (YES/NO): NO